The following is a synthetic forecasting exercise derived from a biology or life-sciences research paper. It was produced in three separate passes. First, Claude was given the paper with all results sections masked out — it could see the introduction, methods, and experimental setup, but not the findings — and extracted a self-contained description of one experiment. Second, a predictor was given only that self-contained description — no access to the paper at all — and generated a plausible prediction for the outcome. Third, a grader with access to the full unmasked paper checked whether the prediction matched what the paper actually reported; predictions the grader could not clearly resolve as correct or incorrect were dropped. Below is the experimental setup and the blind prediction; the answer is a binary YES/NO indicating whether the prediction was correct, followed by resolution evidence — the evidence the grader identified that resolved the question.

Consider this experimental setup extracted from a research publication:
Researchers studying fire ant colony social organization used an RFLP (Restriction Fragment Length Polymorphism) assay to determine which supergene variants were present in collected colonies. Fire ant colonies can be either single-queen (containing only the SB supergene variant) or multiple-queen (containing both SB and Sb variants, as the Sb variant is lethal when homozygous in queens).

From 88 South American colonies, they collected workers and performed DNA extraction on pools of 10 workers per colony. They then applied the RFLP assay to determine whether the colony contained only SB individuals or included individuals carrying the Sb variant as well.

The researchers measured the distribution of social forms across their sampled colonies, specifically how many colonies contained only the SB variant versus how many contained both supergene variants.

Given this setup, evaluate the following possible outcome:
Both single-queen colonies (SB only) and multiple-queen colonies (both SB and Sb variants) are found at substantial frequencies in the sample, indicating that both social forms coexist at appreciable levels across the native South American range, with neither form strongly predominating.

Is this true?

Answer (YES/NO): YES